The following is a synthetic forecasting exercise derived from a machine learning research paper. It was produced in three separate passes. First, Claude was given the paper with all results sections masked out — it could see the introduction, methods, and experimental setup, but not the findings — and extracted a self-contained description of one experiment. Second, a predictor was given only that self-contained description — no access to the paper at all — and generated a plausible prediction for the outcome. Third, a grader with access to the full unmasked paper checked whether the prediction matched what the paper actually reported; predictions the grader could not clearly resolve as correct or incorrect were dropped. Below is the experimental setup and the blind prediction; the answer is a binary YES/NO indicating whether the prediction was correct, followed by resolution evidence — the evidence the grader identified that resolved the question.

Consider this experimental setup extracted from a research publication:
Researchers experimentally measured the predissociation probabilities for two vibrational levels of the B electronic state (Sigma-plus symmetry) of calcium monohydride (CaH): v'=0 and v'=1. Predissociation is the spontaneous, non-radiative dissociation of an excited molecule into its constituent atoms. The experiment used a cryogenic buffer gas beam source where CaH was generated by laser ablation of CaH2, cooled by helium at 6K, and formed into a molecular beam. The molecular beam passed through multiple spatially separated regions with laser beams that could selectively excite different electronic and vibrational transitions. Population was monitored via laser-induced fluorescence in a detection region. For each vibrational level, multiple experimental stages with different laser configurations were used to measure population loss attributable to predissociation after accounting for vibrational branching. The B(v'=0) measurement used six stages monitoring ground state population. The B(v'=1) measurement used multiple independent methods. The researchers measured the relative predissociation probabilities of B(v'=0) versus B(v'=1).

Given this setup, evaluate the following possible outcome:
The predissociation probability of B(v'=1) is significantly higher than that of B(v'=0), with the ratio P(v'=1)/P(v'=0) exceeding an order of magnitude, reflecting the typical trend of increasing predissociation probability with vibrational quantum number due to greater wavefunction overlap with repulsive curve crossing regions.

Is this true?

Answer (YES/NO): YES